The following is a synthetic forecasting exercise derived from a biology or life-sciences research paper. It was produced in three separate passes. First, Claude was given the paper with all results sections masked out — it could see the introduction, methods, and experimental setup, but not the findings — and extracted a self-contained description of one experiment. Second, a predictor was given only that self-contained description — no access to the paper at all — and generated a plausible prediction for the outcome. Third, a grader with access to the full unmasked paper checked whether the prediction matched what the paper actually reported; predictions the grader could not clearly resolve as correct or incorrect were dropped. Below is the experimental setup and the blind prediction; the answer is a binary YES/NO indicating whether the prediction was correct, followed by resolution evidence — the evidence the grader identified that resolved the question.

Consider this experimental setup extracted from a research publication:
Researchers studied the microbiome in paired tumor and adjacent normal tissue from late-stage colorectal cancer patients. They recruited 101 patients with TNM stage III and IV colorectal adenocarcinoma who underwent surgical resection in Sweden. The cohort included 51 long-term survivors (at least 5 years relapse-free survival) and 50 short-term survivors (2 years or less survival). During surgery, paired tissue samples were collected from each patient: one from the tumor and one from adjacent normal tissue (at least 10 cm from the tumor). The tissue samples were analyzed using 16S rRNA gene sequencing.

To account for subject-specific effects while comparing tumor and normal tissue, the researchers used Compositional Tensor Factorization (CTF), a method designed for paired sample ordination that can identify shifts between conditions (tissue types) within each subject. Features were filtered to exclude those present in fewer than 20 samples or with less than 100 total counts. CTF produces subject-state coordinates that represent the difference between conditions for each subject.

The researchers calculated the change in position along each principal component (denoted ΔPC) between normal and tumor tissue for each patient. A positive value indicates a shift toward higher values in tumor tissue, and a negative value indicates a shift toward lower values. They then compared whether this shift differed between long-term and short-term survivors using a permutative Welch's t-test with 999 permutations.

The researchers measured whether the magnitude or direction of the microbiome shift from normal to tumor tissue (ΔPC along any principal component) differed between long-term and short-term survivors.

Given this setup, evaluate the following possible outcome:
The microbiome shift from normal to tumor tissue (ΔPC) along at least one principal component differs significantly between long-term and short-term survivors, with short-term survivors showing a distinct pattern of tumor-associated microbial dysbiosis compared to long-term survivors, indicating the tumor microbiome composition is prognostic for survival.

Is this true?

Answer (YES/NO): YES